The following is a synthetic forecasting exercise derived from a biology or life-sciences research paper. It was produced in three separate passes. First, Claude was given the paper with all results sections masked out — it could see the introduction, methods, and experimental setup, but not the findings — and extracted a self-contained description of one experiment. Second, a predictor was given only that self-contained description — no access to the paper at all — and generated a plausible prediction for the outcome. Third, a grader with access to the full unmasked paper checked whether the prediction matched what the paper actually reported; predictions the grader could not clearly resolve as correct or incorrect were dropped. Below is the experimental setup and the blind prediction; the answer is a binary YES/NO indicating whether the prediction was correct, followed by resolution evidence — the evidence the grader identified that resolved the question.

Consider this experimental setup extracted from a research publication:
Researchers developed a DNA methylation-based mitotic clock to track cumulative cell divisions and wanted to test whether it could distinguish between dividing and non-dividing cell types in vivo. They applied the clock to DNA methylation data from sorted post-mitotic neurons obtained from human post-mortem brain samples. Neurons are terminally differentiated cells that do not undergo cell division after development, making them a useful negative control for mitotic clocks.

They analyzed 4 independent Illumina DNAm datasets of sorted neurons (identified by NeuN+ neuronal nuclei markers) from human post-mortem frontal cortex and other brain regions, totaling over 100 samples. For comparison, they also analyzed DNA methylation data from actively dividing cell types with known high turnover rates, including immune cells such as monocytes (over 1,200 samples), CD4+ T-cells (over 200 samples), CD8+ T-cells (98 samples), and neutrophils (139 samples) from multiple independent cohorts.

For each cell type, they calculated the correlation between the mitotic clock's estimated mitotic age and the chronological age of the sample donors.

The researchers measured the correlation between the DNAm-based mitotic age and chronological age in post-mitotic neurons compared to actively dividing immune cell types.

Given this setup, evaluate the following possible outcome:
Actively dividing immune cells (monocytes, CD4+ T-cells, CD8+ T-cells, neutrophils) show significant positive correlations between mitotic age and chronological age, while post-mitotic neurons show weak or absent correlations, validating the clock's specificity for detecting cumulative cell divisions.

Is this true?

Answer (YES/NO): YES